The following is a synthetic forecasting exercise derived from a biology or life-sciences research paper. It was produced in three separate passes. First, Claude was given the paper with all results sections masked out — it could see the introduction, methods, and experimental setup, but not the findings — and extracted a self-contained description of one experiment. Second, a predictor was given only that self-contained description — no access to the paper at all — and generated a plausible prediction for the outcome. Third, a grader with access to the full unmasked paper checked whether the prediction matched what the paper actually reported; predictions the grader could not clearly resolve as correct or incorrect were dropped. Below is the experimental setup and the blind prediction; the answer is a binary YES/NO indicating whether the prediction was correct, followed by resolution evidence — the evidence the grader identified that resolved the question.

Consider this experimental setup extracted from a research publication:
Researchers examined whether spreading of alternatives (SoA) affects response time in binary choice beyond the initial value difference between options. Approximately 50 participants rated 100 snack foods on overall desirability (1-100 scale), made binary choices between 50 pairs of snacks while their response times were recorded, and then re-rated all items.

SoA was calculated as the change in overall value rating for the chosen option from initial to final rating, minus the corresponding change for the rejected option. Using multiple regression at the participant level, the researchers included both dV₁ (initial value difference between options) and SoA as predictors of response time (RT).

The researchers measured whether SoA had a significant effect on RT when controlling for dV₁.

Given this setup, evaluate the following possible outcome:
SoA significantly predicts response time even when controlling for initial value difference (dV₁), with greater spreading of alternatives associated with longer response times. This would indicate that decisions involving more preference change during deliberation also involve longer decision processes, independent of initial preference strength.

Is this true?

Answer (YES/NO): NO